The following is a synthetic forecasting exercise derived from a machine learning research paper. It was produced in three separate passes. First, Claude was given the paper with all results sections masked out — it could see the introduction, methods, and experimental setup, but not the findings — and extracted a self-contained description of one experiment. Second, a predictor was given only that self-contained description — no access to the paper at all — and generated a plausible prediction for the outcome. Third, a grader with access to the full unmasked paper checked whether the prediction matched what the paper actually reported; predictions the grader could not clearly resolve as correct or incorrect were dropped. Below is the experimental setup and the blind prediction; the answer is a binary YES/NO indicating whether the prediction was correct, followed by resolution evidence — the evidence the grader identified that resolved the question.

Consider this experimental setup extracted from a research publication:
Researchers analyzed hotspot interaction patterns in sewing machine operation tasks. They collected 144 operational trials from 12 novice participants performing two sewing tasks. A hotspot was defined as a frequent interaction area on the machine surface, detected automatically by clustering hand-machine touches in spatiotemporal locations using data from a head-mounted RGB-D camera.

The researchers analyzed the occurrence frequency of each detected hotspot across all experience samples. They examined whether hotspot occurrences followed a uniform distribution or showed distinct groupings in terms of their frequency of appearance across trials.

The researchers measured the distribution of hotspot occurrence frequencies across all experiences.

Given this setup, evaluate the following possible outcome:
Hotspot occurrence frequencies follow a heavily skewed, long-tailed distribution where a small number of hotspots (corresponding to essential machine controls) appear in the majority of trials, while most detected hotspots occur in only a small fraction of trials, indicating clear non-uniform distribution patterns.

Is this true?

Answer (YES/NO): NO